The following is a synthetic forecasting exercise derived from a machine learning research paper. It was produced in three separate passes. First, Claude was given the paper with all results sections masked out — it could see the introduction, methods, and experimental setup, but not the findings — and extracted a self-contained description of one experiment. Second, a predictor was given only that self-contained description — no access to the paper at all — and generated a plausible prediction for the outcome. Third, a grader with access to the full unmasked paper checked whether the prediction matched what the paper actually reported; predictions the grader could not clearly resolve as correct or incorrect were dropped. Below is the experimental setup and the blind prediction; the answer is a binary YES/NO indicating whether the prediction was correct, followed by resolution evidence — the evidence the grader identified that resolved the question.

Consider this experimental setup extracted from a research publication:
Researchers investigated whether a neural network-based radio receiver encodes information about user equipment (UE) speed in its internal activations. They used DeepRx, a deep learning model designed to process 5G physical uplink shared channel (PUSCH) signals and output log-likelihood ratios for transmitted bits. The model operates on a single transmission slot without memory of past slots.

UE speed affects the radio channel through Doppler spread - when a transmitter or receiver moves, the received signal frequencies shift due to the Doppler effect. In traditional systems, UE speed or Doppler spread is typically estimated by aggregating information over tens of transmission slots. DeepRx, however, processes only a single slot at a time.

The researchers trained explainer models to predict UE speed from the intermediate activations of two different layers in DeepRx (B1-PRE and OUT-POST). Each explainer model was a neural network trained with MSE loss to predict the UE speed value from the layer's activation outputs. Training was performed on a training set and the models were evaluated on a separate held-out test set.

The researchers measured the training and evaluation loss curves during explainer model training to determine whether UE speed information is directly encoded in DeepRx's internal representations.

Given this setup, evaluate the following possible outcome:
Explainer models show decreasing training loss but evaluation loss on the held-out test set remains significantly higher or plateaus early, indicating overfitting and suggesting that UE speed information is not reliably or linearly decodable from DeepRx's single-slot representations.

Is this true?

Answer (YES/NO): YES